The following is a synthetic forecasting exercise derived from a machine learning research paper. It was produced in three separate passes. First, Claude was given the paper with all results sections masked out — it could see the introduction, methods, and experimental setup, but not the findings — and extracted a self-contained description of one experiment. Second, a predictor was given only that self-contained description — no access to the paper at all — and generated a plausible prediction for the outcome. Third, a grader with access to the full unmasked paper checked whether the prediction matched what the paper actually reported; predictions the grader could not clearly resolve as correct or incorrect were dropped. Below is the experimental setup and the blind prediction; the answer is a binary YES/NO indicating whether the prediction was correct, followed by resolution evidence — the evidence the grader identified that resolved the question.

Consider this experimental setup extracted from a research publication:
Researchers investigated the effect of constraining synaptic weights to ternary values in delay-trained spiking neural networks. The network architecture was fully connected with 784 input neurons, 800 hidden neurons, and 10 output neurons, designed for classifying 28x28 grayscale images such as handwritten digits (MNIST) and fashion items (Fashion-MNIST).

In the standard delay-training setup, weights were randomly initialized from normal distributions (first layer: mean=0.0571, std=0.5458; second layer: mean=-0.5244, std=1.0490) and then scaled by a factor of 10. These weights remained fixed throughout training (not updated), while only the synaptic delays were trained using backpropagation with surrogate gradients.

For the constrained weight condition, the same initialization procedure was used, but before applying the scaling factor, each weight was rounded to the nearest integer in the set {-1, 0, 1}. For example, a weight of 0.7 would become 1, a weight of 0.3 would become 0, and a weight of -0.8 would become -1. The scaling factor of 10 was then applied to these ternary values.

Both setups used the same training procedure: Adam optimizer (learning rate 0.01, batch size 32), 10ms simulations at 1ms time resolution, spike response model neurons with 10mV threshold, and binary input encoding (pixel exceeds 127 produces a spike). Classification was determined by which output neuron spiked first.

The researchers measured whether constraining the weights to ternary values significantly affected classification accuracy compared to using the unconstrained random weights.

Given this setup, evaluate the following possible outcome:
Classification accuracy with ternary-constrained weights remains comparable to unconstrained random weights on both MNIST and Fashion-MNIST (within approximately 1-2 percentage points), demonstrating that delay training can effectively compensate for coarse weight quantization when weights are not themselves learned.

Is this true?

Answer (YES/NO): YES